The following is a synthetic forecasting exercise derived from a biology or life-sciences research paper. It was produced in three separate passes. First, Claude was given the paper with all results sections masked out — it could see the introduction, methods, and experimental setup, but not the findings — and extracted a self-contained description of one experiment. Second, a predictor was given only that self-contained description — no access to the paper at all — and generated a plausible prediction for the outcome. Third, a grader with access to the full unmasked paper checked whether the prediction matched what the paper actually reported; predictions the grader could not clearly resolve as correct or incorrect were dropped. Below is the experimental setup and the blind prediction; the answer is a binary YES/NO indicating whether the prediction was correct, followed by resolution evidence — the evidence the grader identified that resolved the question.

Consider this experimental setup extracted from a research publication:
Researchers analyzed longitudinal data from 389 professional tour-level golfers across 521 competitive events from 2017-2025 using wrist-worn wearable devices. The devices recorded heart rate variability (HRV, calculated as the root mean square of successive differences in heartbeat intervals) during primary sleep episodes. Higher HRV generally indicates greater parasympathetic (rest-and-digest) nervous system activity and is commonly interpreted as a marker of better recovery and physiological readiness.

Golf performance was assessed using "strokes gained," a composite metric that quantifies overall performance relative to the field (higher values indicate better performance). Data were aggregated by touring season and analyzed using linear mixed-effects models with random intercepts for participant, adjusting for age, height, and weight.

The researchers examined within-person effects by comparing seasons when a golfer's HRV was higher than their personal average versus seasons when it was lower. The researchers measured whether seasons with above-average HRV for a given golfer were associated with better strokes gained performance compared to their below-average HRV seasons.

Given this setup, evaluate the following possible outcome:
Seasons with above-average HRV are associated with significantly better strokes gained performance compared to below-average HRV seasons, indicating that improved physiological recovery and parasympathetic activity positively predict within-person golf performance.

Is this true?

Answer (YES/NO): YES